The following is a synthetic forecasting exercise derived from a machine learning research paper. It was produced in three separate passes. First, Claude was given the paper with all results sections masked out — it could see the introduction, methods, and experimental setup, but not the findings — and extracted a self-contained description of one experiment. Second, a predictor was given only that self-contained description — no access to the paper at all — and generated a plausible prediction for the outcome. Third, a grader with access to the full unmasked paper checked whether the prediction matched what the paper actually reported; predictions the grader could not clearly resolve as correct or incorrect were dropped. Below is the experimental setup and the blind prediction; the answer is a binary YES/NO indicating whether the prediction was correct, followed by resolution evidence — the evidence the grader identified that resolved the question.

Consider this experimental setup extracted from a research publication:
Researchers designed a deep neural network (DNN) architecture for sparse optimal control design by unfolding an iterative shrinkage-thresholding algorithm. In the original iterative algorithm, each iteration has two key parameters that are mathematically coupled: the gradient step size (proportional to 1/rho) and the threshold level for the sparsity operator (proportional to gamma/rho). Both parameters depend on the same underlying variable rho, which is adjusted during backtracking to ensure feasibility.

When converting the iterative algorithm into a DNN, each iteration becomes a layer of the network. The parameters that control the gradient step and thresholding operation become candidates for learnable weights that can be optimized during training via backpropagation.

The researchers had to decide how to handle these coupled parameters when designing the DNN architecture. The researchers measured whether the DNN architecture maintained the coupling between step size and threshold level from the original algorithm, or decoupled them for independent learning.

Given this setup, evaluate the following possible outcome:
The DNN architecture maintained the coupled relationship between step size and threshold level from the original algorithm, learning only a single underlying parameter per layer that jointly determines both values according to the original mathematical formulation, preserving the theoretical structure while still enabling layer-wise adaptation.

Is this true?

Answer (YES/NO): NO